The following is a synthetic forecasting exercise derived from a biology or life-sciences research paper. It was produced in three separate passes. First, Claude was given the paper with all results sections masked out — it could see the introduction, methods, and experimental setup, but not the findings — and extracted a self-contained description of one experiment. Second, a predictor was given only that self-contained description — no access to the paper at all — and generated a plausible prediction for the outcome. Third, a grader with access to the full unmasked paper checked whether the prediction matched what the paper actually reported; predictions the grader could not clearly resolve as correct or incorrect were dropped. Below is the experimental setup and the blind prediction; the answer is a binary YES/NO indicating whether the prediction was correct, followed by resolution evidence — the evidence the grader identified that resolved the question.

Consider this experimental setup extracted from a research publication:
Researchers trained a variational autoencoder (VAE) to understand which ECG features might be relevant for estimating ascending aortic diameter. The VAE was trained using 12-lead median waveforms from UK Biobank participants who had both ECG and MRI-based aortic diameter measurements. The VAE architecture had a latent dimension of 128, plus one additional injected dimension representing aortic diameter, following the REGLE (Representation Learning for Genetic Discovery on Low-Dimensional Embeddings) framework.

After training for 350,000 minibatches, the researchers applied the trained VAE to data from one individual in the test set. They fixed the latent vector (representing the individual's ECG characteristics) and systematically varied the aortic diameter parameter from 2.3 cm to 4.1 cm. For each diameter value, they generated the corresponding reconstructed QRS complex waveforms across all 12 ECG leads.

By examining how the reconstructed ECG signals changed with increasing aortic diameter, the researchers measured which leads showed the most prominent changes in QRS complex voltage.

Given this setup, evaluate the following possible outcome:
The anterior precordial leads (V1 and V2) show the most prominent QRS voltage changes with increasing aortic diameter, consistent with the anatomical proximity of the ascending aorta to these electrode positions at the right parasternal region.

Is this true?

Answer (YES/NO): NO